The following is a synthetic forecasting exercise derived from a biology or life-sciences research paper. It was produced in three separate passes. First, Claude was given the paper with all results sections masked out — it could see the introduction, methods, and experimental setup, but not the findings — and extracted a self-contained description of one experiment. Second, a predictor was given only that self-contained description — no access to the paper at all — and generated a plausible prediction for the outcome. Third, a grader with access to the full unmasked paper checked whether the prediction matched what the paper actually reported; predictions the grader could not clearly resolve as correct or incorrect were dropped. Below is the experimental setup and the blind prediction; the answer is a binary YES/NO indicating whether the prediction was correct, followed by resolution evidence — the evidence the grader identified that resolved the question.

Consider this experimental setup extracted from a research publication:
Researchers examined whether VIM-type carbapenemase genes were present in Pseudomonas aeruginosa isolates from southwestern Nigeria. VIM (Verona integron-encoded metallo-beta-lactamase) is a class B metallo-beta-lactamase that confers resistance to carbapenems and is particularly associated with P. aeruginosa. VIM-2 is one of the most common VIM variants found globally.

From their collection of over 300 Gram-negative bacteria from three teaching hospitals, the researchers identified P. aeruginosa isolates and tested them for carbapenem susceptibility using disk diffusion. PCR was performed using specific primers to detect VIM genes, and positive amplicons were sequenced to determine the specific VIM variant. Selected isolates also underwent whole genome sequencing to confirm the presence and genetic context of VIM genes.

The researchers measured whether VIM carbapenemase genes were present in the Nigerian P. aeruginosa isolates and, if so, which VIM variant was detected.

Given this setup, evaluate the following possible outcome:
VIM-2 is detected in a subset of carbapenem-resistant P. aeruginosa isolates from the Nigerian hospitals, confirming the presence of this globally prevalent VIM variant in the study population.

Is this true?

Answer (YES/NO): YES